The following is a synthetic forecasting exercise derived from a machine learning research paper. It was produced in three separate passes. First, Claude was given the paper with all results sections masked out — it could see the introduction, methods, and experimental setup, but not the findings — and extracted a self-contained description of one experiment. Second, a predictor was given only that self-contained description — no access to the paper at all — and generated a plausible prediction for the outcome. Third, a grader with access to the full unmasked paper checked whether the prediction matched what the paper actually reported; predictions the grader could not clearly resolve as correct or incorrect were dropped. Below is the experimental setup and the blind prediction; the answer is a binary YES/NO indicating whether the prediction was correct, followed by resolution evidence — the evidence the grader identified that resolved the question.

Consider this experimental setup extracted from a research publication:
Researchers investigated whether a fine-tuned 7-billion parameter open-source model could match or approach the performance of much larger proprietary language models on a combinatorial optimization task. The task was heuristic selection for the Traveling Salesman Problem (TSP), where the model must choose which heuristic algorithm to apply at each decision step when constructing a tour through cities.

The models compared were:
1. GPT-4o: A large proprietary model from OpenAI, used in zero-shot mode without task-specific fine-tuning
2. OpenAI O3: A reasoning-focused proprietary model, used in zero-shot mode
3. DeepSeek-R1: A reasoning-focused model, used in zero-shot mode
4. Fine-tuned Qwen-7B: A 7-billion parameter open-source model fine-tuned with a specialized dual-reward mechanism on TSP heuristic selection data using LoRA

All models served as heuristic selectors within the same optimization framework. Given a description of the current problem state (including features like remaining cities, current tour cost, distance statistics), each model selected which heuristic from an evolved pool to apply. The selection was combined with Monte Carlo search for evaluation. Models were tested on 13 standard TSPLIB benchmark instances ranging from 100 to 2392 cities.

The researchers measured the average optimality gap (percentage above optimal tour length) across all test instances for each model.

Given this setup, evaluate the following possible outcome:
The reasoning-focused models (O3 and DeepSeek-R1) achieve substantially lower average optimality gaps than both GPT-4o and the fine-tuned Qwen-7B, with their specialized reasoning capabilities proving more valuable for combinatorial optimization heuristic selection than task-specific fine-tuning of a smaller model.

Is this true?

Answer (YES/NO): NO